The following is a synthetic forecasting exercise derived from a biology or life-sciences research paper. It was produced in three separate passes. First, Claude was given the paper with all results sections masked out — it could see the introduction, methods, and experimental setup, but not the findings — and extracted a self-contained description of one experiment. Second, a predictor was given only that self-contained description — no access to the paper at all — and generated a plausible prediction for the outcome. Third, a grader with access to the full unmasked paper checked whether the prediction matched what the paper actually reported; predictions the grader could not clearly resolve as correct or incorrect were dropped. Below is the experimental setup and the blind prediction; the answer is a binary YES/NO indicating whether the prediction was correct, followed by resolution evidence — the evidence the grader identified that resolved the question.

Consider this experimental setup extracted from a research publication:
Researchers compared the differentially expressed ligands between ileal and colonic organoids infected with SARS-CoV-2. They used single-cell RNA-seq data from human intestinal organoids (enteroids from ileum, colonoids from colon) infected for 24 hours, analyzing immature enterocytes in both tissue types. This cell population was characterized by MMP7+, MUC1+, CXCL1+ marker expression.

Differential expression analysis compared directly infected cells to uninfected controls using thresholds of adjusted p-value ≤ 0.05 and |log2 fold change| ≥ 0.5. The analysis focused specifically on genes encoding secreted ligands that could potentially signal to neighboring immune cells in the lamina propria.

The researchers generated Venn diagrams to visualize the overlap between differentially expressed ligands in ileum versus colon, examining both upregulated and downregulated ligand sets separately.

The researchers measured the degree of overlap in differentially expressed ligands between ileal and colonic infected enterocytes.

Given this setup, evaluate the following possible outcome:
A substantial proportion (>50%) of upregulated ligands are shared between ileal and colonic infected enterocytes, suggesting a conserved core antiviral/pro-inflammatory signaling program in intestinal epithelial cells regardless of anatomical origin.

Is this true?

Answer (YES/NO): NO